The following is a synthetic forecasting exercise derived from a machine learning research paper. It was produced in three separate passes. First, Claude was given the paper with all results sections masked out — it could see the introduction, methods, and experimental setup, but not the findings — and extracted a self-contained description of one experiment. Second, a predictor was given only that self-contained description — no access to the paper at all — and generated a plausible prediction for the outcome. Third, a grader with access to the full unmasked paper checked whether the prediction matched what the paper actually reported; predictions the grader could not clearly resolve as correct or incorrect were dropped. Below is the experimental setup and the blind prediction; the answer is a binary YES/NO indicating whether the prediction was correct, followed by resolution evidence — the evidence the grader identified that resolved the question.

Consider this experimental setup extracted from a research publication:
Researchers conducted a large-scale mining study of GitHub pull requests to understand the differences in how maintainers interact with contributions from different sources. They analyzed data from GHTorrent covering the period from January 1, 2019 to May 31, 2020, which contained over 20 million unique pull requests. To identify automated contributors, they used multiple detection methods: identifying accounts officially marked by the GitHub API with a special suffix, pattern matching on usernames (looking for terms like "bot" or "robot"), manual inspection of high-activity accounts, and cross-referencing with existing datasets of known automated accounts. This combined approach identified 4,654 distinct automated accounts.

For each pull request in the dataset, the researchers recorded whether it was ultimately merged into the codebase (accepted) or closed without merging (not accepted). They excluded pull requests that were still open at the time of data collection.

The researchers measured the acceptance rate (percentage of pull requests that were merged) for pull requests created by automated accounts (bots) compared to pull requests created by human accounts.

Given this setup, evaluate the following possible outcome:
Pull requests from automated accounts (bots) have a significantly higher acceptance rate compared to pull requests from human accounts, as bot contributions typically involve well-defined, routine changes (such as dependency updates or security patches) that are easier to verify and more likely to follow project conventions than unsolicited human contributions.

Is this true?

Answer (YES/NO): NO